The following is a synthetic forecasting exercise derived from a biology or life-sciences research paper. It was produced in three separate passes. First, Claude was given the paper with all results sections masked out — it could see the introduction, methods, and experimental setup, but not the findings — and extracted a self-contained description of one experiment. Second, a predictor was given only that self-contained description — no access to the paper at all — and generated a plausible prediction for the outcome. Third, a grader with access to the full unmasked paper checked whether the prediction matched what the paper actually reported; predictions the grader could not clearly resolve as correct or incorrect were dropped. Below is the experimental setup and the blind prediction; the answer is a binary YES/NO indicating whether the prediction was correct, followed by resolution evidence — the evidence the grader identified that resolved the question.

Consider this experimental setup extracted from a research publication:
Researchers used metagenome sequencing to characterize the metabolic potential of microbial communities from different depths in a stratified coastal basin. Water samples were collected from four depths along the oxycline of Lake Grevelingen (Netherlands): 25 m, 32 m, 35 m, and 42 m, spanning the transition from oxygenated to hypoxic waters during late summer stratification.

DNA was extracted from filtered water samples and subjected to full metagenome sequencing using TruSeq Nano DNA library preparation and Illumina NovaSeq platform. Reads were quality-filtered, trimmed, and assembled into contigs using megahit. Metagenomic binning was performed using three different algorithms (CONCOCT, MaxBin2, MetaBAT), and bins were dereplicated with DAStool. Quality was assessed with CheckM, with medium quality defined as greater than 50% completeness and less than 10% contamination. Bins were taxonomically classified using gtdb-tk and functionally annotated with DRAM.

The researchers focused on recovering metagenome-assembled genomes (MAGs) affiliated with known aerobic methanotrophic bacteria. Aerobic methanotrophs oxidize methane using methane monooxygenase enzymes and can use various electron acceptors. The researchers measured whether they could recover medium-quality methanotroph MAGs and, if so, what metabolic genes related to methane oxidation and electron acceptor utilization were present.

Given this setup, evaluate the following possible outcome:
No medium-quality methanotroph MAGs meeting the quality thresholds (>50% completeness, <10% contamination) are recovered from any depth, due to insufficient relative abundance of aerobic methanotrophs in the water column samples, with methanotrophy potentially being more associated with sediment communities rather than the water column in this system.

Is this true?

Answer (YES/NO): NO